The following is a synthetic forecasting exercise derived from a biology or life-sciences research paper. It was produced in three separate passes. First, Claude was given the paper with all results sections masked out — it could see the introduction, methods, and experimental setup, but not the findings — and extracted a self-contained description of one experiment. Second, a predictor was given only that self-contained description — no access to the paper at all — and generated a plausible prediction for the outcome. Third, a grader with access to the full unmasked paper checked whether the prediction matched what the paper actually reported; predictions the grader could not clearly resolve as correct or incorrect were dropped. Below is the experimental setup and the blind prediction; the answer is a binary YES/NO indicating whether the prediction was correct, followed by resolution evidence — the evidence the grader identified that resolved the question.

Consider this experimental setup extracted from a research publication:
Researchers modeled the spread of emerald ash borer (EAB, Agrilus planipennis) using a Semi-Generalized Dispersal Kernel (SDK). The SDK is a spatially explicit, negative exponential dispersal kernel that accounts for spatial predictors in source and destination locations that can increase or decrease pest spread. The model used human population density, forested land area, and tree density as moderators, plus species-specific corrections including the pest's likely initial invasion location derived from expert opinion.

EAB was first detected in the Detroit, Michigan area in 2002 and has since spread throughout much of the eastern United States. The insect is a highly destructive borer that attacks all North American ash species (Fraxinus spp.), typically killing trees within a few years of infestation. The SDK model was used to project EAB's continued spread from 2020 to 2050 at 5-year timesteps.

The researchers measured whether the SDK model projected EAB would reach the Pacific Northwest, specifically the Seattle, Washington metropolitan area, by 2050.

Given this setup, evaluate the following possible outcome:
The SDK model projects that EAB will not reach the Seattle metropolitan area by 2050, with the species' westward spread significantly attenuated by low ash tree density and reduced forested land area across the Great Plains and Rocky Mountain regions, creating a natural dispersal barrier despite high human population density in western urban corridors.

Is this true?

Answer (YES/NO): NO